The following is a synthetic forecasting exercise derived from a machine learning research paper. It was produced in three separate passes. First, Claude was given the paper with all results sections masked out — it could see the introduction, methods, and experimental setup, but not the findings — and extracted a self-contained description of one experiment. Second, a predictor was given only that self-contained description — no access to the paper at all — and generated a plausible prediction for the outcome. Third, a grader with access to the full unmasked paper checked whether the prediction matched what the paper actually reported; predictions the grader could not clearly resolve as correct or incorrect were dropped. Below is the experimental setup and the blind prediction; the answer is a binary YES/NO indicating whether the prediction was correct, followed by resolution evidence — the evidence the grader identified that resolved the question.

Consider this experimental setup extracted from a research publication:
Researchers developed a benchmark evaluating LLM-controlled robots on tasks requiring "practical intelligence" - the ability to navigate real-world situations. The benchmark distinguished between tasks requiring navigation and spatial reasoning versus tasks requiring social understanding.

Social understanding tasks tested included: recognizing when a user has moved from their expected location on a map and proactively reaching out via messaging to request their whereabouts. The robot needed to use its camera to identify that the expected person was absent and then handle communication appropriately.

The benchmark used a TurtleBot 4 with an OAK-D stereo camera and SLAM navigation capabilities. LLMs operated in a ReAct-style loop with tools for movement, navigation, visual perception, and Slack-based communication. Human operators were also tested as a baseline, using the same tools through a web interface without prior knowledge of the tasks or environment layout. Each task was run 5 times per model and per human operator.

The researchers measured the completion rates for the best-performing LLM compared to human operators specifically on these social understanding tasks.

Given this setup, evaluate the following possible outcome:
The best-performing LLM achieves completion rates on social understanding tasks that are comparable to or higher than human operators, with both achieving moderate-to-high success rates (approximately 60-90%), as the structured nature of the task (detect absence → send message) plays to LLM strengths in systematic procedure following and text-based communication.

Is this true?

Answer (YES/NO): NO